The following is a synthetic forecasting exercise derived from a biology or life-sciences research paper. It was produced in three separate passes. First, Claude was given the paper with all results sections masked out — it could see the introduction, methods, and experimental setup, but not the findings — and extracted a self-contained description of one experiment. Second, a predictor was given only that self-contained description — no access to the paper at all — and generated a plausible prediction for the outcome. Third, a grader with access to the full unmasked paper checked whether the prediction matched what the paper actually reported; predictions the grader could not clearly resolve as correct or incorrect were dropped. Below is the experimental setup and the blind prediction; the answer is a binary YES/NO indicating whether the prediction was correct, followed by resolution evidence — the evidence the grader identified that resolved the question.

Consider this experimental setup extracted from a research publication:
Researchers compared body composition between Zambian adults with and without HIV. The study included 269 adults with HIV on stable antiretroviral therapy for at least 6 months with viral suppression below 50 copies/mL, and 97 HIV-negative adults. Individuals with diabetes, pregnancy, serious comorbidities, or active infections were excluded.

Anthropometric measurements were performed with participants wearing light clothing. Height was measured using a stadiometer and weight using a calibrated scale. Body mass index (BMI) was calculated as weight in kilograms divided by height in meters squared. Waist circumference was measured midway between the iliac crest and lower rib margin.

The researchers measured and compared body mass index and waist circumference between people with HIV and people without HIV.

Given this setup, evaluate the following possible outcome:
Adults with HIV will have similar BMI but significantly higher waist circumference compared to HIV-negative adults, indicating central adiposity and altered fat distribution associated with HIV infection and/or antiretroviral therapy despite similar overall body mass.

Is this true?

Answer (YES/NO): NO